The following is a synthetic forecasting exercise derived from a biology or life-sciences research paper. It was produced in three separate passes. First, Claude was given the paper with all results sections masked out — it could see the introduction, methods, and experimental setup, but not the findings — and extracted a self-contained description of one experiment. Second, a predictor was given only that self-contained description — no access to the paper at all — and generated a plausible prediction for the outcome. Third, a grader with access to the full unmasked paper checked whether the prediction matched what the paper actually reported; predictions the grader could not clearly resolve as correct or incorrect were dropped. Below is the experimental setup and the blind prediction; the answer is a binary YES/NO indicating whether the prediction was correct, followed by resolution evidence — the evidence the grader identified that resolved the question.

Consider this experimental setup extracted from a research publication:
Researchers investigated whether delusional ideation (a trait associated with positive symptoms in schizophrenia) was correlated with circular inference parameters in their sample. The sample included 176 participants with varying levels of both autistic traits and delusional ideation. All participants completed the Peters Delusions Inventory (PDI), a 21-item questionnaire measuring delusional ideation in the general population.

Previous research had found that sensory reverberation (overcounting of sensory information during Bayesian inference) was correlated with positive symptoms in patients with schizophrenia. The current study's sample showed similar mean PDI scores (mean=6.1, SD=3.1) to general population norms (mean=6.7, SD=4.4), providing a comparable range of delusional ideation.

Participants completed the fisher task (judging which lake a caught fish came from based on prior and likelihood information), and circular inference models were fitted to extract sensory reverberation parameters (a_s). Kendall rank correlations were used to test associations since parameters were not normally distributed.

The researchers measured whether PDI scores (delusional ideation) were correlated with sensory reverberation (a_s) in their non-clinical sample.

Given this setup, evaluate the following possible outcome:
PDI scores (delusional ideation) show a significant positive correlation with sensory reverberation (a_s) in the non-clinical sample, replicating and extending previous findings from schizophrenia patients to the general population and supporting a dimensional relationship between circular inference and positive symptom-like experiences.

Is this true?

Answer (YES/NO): NO